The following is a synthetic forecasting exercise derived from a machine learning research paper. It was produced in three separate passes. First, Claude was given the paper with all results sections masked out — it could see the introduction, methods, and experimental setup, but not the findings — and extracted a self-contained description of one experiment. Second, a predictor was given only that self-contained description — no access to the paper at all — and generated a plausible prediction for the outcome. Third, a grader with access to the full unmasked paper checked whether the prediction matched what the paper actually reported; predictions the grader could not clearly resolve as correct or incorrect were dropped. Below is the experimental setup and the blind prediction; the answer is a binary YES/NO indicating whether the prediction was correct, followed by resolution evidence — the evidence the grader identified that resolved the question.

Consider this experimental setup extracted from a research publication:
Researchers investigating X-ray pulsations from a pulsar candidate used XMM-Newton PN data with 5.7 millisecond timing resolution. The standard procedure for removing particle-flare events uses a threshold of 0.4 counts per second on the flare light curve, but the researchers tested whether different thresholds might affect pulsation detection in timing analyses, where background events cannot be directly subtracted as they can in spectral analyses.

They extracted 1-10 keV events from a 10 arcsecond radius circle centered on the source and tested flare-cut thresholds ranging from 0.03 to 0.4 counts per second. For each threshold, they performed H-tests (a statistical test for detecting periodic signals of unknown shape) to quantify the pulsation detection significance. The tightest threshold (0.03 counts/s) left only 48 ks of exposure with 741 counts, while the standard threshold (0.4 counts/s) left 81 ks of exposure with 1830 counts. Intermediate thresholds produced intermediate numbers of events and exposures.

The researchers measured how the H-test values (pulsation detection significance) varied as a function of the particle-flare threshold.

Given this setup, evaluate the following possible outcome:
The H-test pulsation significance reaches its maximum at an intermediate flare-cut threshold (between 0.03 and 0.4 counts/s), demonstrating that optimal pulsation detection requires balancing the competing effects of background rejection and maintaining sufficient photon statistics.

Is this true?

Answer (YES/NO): YES